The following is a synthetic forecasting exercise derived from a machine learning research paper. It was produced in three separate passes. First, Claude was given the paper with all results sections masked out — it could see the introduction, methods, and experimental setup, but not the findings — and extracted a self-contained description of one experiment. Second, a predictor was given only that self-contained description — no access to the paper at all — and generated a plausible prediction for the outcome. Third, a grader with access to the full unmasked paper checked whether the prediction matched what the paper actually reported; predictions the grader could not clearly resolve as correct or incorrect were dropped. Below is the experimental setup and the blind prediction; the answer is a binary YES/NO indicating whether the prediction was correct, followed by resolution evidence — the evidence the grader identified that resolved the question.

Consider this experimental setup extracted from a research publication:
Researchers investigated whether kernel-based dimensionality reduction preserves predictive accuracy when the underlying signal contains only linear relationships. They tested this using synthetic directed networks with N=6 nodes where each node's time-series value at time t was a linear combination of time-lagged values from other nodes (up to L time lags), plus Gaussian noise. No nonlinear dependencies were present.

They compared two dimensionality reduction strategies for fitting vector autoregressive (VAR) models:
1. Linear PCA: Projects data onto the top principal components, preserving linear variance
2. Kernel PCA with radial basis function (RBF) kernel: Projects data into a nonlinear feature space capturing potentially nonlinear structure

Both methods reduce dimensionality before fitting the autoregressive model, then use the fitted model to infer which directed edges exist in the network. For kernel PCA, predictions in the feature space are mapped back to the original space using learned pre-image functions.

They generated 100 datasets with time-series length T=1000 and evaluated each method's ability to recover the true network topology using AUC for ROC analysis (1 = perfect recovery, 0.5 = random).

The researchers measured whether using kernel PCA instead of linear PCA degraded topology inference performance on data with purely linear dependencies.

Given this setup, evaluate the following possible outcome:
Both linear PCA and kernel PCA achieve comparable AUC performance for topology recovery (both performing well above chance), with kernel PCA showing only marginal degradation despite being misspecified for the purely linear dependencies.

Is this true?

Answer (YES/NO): YES